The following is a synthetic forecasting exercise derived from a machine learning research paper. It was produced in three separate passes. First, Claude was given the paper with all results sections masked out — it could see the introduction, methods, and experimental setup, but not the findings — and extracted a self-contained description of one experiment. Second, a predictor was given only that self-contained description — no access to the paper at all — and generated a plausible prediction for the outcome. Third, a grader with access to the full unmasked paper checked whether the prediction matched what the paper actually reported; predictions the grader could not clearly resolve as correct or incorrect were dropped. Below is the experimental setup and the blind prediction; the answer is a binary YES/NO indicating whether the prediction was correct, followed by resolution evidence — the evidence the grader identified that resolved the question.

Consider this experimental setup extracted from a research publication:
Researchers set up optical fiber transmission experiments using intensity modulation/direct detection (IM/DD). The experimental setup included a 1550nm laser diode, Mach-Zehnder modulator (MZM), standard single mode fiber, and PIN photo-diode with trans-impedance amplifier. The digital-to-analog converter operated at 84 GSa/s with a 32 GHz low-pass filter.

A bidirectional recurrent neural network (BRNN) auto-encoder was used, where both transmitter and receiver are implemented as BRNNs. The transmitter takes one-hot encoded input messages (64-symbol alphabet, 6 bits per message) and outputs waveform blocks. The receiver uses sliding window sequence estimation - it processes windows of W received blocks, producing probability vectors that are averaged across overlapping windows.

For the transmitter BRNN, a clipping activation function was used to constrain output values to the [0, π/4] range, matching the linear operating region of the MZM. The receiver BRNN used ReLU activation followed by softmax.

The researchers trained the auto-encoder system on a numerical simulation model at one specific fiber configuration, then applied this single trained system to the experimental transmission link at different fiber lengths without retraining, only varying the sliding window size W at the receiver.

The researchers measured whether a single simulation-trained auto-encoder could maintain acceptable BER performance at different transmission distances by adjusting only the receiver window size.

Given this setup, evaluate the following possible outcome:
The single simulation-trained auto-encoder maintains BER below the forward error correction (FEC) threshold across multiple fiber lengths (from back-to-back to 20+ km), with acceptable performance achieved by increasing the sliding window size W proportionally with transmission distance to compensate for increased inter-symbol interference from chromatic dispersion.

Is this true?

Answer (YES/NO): NO